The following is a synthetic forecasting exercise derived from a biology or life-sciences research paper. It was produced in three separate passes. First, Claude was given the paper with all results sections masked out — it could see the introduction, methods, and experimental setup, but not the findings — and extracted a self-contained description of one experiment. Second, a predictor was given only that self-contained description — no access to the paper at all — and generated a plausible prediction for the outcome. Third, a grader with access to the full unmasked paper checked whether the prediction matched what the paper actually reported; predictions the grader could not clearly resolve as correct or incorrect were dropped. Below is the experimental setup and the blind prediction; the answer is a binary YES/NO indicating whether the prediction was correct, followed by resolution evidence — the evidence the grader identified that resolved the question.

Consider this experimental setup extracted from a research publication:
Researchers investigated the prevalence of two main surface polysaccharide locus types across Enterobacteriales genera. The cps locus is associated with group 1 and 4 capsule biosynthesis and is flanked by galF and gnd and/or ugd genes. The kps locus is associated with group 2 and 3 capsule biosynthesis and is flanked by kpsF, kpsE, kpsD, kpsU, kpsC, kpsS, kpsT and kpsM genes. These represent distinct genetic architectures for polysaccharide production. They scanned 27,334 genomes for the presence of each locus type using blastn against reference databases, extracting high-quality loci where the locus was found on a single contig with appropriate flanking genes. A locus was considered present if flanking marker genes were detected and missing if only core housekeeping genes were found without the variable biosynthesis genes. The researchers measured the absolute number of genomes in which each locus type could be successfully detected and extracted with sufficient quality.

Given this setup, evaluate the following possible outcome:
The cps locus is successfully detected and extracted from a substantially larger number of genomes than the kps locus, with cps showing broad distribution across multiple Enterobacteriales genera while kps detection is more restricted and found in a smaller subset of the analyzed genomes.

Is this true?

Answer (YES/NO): YES